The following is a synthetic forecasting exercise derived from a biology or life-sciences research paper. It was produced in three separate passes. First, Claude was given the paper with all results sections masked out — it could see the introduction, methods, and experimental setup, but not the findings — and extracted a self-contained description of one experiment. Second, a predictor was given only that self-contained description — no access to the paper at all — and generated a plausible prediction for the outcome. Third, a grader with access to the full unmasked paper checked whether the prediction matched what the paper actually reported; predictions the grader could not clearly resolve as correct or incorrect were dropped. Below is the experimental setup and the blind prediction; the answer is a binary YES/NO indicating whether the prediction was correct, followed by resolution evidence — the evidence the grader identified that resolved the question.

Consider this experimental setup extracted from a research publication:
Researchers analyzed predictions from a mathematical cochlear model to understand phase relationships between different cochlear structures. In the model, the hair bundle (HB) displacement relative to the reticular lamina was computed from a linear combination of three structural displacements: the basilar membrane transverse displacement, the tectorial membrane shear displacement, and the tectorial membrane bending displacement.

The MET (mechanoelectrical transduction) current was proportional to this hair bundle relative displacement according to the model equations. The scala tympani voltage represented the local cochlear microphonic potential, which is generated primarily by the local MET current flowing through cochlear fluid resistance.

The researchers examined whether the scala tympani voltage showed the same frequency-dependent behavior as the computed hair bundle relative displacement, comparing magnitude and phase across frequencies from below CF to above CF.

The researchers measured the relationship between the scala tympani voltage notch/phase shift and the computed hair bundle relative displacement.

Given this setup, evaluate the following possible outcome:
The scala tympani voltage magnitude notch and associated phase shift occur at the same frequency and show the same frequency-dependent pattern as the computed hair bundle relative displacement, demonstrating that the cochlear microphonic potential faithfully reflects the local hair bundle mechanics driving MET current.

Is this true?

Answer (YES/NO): YES